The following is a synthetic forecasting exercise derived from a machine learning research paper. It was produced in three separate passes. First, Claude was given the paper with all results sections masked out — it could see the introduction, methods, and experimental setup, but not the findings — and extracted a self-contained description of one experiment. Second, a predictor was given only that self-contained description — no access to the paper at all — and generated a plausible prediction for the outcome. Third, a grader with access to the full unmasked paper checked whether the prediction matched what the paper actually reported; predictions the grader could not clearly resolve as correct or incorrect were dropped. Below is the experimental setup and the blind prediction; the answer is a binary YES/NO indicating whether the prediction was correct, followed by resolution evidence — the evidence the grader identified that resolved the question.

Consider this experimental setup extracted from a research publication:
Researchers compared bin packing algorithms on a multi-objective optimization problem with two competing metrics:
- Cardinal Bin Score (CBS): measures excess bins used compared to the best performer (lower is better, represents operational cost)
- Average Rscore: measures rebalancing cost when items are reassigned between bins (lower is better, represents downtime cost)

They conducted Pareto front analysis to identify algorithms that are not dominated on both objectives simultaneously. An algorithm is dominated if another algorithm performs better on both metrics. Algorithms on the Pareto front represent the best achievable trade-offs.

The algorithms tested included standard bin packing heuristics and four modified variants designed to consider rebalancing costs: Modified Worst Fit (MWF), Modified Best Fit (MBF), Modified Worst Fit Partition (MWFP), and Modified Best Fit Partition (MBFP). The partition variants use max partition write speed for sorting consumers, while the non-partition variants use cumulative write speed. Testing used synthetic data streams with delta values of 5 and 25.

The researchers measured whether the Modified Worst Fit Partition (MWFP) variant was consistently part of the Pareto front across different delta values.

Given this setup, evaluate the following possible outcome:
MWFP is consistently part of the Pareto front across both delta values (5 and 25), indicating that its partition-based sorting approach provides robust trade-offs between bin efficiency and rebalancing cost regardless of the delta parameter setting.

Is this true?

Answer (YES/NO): NO